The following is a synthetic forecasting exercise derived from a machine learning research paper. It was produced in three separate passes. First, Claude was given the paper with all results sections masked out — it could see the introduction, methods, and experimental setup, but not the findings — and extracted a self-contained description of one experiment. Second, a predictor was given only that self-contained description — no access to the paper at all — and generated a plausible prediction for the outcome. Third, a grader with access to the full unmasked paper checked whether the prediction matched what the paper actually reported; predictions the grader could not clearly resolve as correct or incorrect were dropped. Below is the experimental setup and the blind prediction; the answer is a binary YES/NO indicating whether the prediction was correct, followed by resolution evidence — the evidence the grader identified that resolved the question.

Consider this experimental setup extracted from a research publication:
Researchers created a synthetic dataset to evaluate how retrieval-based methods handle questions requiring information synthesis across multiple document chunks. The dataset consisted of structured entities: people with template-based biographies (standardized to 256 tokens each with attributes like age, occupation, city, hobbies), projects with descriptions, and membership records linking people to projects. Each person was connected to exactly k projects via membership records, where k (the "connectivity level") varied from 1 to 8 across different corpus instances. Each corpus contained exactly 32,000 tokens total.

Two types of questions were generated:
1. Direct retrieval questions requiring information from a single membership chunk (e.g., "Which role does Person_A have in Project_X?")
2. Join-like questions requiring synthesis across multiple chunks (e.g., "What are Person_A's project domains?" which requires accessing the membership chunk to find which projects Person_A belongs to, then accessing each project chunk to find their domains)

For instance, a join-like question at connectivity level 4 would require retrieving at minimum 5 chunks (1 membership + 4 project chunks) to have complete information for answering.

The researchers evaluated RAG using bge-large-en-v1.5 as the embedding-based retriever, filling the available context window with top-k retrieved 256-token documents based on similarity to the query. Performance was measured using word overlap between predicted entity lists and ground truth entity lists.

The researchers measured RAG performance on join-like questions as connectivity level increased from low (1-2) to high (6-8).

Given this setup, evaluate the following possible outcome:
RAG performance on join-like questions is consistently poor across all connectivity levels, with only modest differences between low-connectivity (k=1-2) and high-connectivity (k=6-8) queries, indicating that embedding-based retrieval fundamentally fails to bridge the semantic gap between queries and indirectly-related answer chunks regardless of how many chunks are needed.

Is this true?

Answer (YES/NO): NO